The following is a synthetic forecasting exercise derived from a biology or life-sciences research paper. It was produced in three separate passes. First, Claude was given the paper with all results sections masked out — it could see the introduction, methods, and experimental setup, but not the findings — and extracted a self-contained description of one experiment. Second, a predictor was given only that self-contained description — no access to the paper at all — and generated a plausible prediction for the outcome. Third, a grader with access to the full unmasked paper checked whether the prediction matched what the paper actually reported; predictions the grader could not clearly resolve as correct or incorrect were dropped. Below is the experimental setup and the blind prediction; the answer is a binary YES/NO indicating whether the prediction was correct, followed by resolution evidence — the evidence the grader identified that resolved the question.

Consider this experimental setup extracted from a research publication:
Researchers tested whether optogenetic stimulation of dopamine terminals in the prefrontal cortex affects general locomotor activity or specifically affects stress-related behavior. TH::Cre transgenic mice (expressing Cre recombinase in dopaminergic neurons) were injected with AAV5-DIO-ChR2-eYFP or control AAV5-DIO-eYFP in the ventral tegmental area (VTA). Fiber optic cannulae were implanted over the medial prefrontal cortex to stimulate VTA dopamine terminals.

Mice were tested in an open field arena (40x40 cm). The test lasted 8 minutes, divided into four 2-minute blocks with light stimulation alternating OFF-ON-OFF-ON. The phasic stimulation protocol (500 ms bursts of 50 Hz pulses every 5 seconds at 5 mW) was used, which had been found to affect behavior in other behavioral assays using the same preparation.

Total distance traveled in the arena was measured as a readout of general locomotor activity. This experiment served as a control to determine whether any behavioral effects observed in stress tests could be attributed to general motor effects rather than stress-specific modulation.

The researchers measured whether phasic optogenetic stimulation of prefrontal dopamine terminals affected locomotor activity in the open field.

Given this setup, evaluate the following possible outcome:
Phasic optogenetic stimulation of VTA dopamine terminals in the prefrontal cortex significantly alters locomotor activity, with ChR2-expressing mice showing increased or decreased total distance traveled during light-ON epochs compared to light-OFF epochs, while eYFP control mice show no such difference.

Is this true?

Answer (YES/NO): NO